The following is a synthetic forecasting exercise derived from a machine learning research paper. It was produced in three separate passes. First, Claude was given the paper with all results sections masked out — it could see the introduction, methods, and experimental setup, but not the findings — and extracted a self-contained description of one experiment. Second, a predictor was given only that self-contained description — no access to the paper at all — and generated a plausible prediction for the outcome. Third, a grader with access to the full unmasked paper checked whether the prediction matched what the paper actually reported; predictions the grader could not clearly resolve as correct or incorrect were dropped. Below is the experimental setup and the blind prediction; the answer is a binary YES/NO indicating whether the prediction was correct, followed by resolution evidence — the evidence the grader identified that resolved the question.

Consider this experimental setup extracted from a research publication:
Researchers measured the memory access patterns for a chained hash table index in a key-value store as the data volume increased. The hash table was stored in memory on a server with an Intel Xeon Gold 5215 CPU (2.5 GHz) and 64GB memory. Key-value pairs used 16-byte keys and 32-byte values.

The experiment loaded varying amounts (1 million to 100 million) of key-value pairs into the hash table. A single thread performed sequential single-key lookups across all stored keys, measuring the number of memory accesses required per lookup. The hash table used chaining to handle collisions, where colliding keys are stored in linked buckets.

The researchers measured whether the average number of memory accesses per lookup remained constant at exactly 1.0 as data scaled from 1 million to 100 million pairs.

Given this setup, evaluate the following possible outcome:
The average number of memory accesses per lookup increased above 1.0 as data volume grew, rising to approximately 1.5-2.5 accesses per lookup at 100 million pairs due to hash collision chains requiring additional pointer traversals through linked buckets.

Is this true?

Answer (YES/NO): NO